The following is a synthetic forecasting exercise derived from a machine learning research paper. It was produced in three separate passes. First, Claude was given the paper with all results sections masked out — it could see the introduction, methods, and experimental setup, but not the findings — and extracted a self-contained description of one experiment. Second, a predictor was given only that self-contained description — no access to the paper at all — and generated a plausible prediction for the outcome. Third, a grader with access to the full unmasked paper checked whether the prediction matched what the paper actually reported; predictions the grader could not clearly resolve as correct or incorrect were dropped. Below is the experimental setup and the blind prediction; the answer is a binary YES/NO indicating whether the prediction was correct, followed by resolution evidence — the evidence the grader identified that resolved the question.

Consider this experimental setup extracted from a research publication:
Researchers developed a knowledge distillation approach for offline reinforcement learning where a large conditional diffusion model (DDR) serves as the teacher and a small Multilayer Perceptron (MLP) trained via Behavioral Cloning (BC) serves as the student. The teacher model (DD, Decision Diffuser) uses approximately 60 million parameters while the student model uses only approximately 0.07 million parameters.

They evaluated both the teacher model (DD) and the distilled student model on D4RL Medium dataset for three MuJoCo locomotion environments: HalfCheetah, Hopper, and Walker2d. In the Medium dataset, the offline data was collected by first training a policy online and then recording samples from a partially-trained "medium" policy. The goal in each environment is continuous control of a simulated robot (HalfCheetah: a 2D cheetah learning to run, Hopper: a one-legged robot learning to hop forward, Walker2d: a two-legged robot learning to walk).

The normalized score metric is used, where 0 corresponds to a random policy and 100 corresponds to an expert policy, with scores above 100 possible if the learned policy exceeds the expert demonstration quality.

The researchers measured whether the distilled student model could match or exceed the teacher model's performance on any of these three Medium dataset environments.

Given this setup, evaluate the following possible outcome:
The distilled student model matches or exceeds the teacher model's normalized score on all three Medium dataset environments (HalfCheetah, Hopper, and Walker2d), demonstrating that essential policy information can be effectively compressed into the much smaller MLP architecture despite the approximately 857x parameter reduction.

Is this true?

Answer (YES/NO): NO